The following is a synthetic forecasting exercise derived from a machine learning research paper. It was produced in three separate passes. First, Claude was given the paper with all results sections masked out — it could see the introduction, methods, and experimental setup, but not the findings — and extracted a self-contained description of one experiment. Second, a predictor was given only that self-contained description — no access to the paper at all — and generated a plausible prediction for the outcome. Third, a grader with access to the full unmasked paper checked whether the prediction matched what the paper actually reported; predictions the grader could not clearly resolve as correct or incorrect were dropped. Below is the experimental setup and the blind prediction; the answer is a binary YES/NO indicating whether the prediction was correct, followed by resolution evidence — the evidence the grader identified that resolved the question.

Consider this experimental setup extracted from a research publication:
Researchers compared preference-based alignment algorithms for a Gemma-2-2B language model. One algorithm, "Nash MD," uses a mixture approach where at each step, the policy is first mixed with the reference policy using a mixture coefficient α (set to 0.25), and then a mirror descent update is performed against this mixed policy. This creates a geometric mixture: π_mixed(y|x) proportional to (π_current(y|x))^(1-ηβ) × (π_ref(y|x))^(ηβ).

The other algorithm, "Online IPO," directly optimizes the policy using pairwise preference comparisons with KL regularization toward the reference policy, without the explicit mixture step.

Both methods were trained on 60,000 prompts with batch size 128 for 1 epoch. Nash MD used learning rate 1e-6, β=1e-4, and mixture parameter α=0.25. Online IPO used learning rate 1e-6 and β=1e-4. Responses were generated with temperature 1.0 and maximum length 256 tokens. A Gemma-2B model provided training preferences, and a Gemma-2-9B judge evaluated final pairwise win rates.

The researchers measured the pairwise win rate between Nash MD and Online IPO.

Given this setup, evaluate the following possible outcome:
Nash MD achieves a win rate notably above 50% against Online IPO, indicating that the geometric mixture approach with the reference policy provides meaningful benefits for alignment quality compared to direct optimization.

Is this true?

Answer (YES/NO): NO